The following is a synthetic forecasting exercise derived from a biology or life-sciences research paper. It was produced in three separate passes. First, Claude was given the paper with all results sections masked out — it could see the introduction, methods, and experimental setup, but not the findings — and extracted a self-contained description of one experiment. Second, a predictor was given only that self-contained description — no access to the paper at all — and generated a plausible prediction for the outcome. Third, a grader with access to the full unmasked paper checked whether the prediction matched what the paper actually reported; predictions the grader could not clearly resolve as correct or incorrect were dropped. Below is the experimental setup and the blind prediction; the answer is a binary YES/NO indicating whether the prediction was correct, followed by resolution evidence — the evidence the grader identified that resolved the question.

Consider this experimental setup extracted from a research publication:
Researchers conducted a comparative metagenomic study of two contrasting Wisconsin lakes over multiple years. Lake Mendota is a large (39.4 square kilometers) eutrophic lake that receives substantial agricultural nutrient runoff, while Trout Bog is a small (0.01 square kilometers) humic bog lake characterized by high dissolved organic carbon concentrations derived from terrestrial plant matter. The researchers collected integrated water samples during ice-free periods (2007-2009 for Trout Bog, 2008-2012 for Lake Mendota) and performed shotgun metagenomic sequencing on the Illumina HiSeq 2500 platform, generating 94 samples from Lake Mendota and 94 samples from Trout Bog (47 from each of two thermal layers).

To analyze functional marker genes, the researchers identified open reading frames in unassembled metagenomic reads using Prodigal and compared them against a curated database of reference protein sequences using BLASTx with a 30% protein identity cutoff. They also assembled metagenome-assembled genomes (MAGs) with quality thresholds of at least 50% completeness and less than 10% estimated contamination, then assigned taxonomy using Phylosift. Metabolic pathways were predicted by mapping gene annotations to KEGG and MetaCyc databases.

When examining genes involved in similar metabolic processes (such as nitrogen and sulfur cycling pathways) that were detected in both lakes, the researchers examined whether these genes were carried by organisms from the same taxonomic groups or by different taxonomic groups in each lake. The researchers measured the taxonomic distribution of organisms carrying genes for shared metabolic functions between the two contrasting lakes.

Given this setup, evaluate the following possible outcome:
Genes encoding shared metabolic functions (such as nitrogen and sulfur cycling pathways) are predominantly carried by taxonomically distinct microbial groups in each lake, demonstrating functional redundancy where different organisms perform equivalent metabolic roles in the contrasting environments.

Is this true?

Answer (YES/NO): YES